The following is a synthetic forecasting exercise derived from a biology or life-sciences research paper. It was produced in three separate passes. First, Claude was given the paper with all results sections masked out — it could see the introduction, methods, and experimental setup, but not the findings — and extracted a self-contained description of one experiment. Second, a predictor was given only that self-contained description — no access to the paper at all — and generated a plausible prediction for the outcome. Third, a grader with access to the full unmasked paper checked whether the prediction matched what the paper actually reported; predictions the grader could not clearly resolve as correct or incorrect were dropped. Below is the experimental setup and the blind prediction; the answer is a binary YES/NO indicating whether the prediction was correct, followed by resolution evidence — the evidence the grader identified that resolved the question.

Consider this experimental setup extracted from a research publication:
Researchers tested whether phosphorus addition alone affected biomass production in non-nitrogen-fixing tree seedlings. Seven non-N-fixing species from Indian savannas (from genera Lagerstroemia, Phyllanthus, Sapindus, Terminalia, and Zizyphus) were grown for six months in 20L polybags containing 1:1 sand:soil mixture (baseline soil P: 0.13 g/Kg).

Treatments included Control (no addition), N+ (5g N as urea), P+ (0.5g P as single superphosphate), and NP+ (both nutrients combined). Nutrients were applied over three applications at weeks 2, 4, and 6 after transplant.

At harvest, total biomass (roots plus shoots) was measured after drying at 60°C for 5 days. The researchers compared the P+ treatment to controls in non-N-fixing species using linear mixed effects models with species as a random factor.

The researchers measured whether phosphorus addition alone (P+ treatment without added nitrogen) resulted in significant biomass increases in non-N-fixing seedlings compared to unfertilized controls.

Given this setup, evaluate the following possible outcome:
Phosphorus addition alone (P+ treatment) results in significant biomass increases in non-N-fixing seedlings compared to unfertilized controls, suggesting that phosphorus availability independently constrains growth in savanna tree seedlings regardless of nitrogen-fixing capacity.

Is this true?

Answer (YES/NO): NO